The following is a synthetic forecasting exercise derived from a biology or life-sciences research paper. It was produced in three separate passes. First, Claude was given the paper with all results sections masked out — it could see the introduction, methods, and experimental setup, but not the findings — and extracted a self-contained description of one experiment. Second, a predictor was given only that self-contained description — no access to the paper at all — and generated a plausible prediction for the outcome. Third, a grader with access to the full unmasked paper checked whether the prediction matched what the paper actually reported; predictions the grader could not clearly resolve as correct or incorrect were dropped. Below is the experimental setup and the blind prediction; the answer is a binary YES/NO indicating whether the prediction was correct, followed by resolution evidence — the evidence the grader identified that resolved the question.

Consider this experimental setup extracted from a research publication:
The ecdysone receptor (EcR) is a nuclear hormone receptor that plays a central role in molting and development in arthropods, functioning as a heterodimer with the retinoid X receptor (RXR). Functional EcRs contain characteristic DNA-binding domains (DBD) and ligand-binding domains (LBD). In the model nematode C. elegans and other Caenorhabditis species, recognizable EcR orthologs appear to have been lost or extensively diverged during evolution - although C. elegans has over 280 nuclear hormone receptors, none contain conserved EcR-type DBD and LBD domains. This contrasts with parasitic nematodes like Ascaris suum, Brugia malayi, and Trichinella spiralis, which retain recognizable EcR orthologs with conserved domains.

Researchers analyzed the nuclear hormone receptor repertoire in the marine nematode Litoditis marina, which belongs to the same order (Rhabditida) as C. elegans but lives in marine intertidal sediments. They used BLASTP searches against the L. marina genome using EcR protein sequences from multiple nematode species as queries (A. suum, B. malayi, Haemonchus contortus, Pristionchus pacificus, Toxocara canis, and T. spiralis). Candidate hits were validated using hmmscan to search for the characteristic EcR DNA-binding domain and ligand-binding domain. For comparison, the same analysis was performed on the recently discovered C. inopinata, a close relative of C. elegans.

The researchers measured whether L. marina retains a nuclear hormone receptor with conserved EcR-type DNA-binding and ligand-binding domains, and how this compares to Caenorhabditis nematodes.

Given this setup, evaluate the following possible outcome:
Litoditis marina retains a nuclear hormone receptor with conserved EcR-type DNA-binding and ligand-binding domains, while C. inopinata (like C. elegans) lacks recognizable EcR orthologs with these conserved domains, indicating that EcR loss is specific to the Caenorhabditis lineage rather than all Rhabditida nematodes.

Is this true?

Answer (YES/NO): YES